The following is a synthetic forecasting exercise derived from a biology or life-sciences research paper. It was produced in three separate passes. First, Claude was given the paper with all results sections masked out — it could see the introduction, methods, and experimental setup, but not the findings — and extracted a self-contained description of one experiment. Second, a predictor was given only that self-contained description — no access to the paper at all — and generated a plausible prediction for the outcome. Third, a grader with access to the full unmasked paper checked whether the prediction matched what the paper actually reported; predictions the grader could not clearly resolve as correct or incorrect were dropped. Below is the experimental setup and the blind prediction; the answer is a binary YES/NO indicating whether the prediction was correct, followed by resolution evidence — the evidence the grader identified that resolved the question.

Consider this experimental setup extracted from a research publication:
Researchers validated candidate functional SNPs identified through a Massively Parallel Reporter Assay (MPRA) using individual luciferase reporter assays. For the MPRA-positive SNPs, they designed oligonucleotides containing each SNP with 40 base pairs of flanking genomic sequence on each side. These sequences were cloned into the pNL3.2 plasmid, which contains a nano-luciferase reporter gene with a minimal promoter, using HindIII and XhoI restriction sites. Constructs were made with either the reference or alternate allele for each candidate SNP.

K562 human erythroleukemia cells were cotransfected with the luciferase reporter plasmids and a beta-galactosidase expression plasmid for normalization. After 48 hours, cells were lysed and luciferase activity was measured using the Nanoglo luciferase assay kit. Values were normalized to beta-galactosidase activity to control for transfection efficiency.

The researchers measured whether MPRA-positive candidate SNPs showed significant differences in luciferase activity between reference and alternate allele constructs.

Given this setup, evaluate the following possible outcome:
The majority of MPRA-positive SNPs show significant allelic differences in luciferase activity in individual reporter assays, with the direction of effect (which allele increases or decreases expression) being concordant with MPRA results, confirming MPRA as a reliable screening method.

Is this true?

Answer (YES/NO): NO